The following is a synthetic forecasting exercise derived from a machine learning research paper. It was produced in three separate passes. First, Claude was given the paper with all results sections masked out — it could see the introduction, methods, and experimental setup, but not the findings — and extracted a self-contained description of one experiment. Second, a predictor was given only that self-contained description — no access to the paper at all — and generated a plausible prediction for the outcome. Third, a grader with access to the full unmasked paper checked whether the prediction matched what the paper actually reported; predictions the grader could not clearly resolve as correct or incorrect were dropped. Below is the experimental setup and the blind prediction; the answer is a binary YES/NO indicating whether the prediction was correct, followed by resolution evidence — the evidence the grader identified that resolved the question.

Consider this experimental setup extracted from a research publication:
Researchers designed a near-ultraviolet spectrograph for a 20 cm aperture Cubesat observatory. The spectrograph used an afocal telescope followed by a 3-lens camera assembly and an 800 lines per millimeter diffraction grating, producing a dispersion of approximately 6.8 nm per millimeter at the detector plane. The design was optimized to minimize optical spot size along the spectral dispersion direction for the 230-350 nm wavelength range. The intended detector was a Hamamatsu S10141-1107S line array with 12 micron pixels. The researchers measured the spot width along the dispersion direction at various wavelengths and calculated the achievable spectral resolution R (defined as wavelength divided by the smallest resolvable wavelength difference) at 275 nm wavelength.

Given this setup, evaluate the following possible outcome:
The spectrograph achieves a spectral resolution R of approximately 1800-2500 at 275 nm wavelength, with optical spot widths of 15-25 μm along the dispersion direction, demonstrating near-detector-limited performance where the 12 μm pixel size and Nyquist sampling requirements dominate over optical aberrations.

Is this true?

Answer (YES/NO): NO